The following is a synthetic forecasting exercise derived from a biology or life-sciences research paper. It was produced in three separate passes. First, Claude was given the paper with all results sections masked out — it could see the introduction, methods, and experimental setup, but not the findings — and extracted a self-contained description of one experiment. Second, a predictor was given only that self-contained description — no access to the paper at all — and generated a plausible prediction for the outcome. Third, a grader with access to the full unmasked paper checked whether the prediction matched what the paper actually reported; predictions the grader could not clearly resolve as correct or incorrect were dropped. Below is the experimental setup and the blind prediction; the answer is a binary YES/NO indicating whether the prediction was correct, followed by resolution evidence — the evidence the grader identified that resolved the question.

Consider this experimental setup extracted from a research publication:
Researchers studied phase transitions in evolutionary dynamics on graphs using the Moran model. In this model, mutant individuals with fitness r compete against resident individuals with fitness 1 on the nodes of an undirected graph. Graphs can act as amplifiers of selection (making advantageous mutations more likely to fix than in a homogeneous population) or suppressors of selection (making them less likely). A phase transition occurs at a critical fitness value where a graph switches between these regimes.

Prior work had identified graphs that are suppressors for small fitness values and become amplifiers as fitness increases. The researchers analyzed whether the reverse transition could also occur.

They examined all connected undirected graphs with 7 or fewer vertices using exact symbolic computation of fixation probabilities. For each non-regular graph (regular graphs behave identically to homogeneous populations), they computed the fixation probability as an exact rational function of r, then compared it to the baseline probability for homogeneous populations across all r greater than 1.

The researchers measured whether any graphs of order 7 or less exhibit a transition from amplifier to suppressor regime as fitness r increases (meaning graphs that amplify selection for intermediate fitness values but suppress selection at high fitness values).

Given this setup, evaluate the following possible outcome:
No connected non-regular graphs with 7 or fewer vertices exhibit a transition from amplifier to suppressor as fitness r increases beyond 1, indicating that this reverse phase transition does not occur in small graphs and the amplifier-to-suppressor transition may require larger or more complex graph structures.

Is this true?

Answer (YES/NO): NO